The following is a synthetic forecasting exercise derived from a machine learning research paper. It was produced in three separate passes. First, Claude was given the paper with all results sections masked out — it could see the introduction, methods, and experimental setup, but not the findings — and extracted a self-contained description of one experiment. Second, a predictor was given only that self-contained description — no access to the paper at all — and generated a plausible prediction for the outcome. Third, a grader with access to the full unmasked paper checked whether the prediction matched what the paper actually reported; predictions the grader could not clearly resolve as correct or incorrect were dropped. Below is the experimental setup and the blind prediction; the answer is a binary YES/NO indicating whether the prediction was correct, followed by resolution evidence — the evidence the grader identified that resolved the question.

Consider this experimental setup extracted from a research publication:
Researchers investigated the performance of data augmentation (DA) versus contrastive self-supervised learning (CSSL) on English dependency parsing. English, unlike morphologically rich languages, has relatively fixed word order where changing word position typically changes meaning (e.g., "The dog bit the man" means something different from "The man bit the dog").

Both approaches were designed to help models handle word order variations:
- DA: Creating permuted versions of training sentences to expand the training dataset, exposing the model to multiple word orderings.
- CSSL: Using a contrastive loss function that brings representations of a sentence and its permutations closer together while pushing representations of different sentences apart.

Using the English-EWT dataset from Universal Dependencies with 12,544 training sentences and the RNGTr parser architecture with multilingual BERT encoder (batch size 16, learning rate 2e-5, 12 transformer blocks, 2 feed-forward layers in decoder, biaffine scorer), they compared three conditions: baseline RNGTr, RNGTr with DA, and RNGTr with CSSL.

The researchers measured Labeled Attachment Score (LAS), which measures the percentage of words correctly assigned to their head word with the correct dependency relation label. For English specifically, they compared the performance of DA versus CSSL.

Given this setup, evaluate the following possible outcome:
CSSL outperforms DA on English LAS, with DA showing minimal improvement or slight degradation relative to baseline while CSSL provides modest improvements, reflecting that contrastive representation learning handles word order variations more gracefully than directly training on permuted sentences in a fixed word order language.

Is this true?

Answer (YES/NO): NO